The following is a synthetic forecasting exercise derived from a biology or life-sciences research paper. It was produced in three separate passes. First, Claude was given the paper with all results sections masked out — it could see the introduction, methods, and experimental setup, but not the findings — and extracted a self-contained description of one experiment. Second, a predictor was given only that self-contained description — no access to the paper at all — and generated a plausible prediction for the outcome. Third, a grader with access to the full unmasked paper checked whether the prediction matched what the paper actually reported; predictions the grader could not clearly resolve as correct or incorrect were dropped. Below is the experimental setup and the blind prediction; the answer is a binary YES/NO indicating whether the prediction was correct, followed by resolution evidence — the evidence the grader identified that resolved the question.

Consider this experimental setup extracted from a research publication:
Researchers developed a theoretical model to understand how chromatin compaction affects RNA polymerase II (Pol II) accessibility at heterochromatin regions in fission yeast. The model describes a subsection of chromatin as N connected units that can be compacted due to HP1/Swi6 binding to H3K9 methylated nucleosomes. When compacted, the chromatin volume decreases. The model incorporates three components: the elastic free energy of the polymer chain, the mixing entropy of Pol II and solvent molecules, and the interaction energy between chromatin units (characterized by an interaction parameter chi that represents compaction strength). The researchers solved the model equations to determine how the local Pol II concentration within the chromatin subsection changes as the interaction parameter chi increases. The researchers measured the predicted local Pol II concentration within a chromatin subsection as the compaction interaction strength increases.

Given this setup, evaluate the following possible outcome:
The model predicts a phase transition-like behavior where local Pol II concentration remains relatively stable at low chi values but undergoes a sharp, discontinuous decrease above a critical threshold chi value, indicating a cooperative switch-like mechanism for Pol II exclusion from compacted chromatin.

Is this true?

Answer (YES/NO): NO